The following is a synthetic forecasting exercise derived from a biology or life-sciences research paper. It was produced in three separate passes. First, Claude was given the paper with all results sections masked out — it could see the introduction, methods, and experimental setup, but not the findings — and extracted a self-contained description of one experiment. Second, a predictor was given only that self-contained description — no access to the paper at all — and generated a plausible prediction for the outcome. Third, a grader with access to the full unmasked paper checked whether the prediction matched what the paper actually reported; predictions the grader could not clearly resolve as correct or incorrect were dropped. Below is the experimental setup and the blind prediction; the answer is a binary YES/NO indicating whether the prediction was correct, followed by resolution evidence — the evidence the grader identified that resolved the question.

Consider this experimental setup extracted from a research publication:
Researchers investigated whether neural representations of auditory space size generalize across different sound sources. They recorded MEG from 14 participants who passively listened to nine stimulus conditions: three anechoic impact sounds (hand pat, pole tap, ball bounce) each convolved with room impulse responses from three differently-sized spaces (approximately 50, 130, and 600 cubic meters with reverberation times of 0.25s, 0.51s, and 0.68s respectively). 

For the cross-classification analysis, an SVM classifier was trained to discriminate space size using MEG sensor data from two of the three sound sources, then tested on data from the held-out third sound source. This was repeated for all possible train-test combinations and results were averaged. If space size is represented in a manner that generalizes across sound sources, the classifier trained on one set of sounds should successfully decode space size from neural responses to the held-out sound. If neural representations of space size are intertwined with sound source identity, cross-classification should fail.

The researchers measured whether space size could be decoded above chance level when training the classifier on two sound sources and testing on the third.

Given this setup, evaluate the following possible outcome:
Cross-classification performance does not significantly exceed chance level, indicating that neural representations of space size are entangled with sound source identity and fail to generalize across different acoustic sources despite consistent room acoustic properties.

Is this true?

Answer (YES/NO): NO